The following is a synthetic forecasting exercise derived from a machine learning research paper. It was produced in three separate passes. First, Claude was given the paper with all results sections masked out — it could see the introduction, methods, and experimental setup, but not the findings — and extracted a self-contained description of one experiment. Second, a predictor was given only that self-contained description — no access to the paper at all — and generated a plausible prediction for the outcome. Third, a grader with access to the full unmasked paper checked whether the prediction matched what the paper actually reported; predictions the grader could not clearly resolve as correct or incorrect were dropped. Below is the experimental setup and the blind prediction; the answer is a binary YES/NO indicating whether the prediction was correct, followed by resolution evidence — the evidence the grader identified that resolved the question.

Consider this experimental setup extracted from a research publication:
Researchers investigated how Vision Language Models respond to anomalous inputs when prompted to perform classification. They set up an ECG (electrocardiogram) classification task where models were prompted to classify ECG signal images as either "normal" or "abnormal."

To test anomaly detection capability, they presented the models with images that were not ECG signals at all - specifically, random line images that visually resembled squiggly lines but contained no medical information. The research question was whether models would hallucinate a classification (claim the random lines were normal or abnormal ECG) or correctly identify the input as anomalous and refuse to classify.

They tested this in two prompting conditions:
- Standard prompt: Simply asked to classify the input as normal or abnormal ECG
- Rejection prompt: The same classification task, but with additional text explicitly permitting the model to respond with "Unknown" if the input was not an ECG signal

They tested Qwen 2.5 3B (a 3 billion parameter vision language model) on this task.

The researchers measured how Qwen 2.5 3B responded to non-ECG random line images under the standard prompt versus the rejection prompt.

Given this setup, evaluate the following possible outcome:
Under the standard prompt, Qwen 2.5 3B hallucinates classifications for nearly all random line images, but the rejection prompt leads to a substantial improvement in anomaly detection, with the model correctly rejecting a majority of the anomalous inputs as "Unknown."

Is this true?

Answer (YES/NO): YES